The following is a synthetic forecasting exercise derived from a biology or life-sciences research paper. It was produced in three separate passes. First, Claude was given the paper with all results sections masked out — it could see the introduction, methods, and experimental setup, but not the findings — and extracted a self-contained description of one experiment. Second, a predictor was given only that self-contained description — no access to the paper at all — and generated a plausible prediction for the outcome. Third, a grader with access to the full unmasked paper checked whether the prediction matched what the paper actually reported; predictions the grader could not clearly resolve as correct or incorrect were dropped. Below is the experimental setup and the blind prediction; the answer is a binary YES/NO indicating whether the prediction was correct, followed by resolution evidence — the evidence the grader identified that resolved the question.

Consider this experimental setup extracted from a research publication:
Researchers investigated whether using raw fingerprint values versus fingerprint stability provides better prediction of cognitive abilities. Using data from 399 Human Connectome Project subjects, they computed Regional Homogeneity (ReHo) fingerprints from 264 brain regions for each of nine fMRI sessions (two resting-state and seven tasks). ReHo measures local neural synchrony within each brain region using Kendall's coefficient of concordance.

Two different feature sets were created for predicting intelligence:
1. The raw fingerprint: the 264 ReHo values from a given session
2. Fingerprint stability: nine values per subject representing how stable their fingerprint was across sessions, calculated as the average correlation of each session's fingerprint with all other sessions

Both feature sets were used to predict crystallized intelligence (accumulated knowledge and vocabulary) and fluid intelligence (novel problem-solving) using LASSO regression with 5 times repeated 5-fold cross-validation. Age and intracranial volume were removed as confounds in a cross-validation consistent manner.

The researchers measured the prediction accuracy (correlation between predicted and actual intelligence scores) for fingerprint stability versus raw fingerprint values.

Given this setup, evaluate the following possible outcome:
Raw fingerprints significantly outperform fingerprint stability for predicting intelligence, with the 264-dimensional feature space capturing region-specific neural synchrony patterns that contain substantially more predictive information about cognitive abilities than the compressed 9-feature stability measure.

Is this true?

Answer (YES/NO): NO